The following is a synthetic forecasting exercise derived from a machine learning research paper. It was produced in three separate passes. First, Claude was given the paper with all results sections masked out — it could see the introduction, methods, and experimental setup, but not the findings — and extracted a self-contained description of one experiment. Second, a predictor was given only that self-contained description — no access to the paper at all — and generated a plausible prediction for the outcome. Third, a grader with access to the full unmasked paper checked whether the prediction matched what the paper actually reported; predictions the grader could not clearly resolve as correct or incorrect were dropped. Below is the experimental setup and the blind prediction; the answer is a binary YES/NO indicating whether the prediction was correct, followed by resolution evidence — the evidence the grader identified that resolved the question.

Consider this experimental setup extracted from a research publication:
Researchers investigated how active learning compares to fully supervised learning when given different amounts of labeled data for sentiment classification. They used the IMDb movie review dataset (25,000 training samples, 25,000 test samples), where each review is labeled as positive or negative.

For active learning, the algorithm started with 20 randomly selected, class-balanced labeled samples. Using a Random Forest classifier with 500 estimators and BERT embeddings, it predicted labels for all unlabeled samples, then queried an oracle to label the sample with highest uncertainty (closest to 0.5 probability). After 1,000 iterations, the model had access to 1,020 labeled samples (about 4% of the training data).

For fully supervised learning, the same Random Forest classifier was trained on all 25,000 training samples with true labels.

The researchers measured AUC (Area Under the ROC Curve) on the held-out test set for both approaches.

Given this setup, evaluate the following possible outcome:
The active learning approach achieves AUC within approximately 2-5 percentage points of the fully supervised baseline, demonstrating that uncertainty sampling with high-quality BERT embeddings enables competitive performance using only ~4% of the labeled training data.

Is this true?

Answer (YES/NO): NO